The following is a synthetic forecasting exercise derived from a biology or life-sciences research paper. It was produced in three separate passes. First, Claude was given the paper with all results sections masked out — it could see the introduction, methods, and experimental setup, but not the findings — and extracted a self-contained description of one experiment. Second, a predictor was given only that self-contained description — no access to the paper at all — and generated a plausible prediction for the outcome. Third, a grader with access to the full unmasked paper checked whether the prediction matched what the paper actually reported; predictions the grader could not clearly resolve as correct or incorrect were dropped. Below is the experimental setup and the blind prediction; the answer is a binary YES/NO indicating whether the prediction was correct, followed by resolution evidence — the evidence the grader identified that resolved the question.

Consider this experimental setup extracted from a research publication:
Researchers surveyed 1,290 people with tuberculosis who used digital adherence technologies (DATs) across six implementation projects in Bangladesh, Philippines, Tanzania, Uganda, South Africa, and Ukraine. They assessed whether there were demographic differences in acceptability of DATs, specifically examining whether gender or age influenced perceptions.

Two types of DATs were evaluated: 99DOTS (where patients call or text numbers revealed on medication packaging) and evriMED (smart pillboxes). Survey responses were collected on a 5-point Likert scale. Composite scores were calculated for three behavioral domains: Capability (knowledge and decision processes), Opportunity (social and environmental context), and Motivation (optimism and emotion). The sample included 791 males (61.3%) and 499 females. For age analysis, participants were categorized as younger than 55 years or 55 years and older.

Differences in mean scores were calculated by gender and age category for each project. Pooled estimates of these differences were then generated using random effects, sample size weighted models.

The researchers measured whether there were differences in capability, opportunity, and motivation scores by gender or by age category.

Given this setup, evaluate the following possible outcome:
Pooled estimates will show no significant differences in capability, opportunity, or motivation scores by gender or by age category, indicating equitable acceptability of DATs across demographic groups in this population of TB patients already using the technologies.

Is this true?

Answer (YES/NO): YES